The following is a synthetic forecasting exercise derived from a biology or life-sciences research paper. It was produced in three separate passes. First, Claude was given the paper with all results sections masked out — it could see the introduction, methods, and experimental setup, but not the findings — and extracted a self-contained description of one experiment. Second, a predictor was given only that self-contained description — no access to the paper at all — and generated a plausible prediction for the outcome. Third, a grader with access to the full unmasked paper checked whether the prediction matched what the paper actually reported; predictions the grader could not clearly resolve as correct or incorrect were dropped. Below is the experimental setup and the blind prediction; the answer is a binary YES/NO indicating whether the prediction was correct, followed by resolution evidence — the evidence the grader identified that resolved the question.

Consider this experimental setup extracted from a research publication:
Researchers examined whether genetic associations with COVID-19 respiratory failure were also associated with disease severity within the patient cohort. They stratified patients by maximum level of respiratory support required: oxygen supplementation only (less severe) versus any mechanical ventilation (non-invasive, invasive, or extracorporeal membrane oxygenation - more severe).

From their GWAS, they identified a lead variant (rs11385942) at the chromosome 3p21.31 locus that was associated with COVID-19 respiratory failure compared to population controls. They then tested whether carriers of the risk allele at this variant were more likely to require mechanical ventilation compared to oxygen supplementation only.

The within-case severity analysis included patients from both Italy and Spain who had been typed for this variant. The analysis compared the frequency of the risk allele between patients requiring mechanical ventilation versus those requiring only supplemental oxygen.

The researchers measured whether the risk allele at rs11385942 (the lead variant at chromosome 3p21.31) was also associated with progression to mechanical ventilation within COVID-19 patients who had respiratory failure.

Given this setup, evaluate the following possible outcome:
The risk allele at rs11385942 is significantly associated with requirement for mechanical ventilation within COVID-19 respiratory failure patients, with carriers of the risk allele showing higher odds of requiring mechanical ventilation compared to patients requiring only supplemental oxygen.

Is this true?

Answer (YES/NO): YES